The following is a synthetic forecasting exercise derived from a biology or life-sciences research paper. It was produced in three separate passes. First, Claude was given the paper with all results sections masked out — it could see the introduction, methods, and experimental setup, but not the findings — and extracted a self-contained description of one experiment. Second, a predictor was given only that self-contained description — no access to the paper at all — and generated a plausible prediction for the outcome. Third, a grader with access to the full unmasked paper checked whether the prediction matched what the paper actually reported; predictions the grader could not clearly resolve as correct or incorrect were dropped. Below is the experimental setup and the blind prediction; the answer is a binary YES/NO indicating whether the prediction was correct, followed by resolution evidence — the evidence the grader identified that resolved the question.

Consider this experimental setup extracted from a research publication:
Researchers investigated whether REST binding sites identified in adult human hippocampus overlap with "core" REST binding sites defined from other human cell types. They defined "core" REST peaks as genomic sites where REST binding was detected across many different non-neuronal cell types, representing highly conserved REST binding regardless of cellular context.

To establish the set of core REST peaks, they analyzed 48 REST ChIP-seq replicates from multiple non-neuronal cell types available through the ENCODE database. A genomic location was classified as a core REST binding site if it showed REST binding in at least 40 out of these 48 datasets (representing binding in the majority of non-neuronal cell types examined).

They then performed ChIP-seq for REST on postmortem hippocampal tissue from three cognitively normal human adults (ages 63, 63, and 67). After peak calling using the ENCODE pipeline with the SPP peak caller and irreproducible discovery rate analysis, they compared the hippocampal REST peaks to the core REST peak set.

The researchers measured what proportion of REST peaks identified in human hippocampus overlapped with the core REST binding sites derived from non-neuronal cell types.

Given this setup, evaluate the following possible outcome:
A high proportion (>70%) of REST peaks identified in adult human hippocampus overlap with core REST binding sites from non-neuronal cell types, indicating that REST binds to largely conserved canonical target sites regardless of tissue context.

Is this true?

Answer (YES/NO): NO